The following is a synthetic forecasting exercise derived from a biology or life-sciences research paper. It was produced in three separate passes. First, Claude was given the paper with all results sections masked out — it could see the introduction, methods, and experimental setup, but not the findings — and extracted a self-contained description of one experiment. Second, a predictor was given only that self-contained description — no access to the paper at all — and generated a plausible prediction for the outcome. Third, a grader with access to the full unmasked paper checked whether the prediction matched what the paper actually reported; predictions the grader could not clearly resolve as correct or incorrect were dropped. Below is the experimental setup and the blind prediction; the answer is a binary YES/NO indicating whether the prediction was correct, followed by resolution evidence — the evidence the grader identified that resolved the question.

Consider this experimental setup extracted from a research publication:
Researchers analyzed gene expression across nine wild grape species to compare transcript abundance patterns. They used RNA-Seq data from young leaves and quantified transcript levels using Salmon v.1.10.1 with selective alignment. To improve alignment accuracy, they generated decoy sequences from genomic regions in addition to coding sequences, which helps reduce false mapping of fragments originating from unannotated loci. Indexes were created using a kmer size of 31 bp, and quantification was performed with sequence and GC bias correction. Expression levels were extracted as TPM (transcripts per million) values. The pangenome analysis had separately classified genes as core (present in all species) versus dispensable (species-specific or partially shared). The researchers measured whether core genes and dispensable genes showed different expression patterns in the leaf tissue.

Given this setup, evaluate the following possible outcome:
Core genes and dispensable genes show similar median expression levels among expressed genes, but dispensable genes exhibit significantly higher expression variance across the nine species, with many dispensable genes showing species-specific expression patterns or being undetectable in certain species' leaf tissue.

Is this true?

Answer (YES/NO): NO